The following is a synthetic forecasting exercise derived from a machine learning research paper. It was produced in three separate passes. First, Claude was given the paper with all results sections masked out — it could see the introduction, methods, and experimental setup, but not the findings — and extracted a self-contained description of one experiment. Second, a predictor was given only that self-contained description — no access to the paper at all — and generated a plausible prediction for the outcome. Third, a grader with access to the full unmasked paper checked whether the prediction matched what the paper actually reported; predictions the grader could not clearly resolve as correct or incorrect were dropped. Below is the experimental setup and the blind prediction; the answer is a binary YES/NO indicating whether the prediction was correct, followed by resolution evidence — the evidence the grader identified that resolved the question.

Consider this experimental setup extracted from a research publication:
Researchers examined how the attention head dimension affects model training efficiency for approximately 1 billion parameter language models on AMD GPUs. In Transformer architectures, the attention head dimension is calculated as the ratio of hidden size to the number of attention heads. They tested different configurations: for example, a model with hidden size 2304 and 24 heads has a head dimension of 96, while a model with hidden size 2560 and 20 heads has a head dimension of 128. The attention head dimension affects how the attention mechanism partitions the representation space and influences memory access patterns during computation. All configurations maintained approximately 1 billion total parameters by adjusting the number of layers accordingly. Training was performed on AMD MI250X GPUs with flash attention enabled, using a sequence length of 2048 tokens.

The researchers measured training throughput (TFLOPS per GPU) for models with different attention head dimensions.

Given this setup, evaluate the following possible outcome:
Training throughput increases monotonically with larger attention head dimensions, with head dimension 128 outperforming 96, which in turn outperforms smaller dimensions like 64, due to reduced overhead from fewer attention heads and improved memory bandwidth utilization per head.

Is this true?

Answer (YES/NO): NO